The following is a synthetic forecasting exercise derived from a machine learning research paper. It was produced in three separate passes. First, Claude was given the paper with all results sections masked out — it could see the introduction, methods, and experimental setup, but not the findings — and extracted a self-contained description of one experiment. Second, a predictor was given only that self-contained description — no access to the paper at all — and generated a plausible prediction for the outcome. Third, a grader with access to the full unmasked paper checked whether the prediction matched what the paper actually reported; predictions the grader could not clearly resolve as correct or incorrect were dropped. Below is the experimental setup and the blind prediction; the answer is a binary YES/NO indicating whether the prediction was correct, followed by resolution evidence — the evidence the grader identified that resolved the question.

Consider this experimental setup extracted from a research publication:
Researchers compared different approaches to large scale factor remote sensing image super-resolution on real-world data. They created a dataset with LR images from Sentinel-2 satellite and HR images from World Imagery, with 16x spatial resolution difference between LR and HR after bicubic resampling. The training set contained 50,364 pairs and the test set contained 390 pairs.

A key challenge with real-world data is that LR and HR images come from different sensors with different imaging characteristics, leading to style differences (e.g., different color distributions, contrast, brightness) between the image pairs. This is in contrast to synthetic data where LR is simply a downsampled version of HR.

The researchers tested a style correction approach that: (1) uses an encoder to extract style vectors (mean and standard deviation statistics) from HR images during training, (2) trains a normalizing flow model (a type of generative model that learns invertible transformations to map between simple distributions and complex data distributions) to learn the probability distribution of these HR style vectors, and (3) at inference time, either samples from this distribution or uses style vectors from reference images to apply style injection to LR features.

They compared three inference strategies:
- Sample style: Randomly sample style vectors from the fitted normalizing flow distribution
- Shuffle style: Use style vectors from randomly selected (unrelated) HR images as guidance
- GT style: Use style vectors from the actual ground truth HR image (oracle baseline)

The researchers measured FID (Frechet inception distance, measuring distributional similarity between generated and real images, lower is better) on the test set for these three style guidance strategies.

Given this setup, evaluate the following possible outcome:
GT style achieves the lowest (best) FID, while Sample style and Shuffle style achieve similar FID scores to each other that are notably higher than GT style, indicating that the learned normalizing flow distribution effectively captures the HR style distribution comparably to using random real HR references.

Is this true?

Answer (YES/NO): NO